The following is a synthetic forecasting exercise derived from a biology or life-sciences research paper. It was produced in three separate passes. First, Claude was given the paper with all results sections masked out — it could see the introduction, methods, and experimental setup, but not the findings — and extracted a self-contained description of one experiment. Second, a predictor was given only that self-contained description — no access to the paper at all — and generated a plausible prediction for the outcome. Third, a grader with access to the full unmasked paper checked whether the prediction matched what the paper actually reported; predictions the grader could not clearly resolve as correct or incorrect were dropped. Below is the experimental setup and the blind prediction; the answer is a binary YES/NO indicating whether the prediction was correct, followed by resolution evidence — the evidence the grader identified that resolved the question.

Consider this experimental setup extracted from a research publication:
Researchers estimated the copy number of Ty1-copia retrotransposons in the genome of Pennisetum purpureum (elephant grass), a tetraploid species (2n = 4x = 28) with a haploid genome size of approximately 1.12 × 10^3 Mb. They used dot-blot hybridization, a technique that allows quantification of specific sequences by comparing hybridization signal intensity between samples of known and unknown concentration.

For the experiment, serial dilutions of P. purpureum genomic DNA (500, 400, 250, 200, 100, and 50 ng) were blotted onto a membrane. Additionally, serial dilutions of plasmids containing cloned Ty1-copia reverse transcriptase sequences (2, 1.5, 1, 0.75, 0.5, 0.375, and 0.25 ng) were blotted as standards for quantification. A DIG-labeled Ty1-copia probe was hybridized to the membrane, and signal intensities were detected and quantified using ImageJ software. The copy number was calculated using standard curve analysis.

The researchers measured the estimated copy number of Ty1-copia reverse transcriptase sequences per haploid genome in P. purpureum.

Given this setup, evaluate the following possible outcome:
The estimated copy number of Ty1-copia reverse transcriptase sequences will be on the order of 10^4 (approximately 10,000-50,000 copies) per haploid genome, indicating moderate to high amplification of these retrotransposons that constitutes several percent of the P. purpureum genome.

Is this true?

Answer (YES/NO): NO